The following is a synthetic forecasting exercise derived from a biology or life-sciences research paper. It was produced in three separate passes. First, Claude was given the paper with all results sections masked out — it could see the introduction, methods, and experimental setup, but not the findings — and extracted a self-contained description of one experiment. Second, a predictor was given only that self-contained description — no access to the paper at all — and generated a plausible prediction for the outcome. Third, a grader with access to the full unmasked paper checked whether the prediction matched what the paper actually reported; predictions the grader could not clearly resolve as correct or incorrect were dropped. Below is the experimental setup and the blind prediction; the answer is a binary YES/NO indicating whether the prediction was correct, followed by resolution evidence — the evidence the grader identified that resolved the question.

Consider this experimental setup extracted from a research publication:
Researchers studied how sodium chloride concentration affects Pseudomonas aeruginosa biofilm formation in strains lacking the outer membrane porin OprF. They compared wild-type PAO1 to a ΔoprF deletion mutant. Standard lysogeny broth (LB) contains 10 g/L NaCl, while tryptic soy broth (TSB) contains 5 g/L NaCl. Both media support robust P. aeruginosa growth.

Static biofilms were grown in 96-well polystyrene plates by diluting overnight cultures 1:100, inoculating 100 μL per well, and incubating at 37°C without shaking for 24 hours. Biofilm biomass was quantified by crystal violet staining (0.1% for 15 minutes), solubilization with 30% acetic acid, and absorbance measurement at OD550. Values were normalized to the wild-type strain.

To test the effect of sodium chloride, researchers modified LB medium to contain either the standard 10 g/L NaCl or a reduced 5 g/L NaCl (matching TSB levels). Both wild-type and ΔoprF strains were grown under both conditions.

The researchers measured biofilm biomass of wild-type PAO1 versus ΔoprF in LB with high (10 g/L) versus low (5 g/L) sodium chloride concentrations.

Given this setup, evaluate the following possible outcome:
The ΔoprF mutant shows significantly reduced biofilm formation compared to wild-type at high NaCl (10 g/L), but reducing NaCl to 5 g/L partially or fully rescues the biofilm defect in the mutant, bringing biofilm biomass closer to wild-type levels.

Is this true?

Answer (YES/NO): NO